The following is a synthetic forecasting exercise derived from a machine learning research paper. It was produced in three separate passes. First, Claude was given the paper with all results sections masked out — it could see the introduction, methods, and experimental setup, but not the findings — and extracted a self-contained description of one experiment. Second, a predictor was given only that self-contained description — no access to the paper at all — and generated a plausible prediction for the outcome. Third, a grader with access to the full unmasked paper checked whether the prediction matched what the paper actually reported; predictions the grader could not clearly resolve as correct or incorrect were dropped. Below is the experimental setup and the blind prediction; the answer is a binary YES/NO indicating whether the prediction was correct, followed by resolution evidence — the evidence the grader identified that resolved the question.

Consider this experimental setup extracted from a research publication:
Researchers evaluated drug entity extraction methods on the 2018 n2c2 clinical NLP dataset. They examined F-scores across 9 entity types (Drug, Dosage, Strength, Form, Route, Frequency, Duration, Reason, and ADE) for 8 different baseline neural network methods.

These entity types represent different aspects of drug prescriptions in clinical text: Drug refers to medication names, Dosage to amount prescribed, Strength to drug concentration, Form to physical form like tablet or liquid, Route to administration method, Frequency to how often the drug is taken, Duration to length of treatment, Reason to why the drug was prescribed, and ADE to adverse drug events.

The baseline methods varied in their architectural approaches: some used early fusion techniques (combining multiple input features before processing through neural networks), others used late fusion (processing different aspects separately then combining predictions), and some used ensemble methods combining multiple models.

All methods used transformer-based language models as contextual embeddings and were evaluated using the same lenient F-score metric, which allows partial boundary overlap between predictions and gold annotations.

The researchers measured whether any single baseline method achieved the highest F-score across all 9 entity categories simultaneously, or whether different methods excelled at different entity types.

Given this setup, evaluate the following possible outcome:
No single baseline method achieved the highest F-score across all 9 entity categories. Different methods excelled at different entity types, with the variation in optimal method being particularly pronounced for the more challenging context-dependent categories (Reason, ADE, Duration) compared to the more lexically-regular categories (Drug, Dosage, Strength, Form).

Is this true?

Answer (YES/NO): YES